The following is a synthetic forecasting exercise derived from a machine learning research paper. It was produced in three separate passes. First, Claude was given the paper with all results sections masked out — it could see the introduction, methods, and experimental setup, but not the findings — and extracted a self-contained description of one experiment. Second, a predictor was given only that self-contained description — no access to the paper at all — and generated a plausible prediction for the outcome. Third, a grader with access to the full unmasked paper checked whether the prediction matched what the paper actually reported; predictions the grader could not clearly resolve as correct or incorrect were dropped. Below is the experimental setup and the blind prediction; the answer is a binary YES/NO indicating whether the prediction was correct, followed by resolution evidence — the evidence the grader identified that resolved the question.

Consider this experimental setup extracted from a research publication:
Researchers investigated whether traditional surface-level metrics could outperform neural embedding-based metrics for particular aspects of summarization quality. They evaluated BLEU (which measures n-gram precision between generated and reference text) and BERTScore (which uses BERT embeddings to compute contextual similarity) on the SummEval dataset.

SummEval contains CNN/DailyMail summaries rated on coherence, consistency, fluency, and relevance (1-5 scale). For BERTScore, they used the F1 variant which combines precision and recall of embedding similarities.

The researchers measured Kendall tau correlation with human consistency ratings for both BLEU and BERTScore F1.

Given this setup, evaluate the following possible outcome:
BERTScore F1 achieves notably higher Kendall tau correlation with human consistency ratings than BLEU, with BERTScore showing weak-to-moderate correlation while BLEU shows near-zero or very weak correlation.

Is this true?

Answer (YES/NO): NO